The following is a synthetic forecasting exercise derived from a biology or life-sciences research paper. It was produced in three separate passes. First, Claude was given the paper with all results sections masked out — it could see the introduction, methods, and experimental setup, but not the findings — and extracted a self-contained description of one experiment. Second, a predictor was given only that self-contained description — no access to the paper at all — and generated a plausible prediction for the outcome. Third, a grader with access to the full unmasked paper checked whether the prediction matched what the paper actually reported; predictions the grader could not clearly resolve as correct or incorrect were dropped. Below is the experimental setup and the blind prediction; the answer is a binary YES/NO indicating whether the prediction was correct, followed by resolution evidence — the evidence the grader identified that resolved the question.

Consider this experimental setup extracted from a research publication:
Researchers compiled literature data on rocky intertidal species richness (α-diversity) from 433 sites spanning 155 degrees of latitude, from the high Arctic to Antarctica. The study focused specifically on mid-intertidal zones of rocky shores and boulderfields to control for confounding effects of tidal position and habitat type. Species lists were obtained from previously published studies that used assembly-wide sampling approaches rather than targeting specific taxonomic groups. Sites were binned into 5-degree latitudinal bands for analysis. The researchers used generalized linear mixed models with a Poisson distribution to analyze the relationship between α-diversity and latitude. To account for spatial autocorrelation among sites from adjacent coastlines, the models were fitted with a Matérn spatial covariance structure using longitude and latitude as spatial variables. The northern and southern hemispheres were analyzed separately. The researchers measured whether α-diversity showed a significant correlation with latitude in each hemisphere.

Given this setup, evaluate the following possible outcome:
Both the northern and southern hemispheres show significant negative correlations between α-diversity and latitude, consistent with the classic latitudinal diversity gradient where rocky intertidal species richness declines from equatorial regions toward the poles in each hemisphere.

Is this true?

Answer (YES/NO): NO